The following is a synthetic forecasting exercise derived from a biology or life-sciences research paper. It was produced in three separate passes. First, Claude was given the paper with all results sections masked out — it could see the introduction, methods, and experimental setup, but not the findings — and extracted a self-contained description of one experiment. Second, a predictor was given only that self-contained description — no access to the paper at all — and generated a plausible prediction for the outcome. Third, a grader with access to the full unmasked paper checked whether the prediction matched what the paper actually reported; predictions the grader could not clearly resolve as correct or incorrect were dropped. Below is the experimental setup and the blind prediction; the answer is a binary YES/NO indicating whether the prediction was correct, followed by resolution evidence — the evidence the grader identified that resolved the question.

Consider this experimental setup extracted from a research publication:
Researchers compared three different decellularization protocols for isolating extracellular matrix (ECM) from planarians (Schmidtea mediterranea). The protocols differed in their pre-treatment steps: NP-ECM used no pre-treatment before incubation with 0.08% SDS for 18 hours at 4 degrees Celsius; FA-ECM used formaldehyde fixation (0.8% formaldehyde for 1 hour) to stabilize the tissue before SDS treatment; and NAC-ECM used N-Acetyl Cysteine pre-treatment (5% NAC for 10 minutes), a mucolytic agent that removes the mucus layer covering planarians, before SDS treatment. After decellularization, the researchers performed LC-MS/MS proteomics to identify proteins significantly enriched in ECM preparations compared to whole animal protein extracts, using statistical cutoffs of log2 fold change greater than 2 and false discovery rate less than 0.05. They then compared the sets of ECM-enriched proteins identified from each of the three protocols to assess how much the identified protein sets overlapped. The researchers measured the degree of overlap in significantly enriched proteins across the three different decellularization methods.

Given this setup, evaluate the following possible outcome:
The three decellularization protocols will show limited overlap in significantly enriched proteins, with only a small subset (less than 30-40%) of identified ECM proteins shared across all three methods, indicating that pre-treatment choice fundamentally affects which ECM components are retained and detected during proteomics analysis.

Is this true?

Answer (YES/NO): YES